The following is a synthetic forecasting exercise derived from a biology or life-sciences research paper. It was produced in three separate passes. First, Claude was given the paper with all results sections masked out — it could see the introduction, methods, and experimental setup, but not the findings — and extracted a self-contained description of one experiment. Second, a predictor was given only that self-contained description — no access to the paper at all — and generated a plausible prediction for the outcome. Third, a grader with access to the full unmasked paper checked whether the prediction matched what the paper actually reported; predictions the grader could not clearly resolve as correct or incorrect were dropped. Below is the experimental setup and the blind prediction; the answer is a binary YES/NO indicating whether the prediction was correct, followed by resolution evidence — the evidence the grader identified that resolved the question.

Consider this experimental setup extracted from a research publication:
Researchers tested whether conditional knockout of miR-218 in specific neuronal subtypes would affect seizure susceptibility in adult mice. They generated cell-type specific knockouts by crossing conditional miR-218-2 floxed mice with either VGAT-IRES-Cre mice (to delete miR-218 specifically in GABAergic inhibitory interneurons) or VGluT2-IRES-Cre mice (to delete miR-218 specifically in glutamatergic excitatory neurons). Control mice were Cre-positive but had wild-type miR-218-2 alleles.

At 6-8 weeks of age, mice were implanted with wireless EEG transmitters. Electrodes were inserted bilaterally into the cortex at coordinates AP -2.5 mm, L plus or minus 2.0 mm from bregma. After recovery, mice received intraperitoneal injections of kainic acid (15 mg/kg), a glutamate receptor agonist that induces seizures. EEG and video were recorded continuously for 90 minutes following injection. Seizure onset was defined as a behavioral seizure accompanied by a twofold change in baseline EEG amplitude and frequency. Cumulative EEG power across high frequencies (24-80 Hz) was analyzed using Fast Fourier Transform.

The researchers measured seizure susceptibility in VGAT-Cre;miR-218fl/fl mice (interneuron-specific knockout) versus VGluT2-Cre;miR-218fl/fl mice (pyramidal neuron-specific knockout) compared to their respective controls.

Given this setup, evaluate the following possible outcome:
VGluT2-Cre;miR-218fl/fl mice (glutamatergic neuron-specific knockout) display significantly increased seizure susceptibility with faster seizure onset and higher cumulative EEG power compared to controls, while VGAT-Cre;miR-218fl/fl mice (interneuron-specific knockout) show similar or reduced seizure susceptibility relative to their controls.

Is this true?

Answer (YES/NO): NO